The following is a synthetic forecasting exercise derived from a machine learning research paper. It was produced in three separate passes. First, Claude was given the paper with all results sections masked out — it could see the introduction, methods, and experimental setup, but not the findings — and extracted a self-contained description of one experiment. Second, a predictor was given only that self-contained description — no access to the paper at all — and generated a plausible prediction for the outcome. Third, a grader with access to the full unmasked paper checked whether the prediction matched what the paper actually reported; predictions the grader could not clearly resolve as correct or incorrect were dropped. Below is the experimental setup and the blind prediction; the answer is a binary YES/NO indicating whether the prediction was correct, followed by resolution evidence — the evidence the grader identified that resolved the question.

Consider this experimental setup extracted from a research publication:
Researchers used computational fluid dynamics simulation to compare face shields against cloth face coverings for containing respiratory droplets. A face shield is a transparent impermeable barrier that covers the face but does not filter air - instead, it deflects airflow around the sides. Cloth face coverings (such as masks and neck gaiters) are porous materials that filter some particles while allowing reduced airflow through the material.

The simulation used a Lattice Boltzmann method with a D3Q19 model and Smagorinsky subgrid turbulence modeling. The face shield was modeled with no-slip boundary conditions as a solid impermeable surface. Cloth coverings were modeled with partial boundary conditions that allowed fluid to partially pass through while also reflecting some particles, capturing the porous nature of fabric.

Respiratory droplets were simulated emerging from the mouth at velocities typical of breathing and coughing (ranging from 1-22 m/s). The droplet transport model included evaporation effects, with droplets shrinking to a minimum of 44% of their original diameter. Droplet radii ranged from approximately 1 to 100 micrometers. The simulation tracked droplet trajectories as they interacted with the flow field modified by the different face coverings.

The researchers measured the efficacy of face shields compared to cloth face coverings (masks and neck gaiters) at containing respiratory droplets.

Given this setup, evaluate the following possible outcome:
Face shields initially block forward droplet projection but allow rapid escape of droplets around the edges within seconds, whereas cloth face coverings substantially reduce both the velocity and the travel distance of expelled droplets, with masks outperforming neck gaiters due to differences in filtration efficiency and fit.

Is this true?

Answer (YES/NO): NO